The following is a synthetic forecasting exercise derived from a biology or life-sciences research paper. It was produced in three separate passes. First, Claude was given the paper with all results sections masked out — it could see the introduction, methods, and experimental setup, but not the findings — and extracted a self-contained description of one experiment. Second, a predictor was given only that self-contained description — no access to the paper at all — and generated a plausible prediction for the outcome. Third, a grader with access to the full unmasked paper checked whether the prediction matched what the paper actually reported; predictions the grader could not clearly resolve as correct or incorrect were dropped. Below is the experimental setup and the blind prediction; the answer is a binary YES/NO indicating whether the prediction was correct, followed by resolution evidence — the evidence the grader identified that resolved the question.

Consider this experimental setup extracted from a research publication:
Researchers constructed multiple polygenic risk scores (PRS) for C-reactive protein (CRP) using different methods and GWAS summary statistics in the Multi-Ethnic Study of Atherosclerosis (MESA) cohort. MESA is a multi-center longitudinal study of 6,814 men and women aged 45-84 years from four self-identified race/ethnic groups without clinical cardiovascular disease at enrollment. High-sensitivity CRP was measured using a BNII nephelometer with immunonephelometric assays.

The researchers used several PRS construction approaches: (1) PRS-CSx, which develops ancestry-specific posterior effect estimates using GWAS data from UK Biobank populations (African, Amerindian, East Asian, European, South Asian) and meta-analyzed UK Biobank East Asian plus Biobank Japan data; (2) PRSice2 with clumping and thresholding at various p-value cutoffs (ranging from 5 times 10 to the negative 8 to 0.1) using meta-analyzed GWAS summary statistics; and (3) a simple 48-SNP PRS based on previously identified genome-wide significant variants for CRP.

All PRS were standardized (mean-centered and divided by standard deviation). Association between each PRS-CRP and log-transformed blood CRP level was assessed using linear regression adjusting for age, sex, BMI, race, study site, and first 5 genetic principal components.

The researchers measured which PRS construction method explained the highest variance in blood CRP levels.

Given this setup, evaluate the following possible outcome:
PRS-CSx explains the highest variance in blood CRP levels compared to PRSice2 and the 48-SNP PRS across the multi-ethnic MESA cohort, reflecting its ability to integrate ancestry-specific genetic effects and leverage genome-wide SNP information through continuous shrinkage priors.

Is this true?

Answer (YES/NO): NO